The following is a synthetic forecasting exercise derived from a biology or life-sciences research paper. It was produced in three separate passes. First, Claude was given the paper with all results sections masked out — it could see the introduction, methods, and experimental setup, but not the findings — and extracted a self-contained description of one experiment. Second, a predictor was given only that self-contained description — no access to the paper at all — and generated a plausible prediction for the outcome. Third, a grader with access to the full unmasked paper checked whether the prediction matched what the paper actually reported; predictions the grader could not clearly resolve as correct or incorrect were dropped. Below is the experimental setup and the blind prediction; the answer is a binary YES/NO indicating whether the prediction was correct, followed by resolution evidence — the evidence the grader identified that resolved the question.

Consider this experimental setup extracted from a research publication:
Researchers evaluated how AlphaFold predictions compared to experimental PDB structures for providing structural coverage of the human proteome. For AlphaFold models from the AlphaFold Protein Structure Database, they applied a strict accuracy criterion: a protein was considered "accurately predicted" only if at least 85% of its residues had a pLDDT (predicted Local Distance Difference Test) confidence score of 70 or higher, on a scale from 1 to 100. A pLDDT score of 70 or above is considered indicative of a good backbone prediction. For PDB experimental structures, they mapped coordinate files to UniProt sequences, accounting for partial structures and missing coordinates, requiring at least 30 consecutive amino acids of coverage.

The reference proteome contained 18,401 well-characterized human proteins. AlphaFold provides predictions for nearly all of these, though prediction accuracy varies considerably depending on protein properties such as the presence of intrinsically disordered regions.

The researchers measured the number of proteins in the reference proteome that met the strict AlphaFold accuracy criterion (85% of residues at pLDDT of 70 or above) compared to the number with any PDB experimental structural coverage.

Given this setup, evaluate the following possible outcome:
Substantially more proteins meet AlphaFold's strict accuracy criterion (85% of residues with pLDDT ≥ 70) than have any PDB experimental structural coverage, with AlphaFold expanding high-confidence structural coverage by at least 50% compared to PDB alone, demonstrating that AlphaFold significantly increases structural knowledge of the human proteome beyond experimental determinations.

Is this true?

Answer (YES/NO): NO